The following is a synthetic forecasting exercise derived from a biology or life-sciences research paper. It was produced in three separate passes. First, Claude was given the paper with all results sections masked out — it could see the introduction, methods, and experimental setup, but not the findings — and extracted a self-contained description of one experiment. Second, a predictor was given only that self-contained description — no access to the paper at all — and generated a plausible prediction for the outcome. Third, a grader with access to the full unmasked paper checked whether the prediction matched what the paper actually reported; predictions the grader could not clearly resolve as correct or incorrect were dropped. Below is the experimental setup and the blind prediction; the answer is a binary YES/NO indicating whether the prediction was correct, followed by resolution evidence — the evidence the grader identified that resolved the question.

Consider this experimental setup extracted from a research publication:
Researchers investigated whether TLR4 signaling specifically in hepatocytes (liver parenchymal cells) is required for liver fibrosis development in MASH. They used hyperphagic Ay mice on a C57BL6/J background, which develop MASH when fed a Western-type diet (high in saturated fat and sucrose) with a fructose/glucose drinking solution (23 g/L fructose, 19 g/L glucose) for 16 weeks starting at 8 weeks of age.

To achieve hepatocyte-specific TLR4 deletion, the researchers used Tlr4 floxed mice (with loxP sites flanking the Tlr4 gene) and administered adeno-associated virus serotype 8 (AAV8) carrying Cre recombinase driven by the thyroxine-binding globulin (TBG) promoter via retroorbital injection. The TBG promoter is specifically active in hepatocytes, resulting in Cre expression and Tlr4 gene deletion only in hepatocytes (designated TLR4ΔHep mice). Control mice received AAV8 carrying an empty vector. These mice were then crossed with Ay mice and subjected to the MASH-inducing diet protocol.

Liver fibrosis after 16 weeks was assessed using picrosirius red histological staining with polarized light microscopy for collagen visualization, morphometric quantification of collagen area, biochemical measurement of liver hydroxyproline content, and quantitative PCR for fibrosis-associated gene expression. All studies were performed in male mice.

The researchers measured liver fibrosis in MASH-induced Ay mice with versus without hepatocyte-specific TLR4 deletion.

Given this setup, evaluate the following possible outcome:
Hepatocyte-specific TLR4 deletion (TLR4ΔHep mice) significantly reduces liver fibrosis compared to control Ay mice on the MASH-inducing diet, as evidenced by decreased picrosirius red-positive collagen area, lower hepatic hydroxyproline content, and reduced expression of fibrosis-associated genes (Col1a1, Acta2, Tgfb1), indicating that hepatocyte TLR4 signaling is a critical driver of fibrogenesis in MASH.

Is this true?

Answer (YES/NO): NO